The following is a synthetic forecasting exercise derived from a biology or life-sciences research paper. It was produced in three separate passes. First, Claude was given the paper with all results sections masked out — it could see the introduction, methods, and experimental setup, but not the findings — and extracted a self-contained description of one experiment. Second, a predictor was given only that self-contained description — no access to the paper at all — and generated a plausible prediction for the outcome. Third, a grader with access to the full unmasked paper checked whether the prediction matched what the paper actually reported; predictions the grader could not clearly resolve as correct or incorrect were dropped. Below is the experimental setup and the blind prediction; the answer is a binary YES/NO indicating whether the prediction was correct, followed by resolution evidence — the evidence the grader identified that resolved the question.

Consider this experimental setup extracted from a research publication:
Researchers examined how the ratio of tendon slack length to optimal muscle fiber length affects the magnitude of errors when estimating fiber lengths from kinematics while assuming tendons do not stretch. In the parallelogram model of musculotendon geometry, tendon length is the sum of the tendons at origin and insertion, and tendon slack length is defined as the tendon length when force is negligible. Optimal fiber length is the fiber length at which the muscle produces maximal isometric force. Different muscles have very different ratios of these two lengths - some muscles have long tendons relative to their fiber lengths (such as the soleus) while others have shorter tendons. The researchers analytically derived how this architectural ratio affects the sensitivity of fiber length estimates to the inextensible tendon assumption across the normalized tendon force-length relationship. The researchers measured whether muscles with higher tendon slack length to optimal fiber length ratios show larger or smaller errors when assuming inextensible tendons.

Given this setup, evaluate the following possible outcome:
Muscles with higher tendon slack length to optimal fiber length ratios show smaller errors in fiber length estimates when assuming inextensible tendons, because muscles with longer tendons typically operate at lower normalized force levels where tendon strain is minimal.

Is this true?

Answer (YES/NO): NO